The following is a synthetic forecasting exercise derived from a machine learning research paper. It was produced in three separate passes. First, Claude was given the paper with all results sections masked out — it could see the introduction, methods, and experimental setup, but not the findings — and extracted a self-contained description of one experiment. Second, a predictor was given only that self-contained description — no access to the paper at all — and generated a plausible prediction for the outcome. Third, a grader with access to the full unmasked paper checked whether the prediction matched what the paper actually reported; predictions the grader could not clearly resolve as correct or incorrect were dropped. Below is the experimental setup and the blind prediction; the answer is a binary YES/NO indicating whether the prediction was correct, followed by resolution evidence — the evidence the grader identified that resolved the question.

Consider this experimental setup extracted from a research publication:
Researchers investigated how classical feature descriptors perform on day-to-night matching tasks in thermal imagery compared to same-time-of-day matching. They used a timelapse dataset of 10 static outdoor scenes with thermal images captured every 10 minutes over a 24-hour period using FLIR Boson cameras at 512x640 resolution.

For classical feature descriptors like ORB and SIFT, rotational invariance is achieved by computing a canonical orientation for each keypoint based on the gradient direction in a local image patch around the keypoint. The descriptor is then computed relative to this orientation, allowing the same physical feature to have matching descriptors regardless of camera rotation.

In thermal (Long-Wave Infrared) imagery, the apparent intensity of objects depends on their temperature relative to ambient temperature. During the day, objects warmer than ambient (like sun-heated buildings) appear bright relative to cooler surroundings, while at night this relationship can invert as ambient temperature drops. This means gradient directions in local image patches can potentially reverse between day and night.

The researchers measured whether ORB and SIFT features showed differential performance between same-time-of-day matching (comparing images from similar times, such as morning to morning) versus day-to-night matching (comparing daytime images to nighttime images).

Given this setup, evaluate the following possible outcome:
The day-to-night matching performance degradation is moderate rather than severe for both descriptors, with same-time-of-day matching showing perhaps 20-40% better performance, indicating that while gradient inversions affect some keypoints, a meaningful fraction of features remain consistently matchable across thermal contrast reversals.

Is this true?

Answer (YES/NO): NO